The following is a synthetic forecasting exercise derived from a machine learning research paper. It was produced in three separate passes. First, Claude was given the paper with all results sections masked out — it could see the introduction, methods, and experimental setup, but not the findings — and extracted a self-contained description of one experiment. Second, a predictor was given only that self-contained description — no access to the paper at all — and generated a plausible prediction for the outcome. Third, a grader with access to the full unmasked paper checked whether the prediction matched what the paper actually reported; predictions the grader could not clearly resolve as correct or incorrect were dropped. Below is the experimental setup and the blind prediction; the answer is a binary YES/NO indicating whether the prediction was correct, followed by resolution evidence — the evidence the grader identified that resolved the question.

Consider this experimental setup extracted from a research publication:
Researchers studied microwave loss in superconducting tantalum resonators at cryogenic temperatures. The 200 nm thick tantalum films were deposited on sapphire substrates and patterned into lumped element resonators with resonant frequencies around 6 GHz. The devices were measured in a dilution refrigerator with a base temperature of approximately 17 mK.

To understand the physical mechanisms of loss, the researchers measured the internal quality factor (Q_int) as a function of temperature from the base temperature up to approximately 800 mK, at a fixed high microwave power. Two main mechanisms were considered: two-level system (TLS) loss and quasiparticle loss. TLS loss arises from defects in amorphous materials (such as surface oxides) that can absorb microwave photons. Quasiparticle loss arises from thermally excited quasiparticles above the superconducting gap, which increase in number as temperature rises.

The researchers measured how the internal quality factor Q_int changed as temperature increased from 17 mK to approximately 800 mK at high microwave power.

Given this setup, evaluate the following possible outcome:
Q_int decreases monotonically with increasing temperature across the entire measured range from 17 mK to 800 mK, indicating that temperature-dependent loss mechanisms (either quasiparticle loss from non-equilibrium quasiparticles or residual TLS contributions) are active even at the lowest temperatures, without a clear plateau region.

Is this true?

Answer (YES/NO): NO